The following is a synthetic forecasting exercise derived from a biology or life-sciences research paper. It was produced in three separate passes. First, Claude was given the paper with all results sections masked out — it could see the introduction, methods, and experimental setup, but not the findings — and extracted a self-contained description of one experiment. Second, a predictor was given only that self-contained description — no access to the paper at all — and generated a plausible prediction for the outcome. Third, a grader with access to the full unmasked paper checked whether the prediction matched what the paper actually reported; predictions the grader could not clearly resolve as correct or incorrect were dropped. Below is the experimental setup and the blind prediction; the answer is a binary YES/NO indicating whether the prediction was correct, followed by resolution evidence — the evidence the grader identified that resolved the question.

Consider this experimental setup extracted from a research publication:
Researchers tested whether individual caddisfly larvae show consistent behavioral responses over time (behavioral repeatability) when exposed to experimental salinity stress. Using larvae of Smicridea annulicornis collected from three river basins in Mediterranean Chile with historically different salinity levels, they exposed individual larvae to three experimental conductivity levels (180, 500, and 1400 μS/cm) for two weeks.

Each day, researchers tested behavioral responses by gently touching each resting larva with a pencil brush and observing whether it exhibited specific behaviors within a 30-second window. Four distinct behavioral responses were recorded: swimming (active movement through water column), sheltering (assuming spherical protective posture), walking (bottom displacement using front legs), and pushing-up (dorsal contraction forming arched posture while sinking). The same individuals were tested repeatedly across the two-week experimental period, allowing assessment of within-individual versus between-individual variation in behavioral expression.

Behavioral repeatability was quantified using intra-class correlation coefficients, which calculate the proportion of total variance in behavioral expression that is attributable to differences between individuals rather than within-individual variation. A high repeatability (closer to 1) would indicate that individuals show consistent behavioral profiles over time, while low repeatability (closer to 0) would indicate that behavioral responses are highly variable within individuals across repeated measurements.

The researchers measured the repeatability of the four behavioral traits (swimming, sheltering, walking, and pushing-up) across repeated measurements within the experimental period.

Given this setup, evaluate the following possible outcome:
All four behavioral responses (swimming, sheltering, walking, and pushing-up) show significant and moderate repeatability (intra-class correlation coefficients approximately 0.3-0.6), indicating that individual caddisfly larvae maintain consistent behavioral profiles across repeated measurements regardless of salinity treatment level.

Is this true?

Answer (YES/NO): NO